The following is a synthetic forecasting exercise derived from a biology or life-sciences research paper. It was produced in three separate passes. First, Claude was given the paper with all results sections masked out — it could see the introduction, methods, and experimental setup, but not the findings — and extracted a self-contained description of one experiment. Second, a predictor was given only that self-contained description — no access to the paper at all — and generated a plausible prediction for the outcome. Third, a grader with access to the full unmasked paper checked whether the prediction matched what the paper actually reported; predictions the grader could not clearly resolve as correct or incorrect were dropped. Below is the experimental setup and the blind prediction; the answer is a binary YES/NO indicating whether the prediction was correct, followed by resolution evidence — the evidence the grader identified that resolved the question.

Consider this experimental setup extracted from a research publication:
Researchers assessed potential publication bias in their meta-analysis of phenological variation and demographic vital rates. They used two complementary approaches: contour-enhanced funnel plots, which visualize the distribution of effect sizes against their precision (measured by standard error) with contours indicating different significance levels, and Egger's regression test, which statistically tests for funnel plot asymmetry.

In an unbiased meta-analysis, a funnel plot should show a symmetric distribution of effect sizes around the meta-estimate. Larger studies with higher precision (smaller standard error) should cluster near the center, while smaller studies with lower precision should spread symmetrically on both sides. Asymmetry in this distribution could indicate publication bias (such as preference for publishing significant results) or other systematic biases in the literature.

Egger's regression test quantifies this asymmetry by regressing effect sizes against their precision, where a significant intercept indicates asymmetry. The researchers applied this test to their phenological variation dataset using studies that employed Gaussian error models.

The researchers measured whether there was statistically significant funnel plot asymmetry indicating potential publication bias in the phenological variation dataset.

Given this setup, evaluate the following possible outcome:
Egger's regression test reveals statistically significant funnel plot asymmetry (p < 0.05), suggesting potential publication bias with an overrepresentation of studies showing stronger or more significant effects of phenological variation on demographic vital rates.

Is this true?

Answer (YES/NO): NO